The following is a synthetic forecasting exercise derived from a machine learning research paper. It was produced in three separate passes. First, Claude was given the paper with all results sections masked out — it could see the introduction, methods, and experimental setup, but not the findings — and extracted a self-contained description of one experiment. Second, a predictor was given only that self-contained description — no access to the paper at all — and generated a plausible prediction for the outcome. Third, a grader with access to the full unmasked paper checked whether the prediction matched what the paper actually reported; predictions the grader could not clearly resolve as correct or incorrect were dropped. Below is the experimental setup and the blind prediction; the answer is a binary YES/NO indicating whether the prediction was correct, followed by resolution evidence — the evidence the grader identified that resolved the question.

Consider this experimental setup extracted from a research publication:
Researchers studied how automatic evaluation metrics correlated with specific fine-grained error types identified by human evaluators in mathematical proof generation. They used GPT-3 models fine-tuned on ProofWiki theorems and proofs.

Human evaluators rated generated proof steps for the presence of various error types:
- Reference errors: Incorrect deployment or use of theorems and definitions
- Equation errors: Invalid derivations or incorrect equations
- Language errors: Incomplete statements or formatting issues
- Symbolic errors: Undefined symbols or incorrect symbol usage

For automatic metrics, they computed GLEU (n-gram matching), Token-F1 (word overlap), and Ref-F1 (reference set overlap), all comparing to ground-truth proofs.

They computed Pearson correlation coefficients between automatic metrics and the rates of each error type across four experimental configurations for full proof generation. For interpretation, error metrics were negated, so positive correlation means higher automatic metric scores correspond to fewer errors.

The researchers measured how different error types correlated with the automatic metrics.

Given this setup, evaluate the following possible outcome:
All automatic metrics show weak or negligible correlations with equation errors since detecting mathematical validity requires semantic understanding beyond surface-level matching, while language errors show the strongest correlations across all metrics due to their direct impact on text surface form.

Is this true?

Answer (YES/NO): NO